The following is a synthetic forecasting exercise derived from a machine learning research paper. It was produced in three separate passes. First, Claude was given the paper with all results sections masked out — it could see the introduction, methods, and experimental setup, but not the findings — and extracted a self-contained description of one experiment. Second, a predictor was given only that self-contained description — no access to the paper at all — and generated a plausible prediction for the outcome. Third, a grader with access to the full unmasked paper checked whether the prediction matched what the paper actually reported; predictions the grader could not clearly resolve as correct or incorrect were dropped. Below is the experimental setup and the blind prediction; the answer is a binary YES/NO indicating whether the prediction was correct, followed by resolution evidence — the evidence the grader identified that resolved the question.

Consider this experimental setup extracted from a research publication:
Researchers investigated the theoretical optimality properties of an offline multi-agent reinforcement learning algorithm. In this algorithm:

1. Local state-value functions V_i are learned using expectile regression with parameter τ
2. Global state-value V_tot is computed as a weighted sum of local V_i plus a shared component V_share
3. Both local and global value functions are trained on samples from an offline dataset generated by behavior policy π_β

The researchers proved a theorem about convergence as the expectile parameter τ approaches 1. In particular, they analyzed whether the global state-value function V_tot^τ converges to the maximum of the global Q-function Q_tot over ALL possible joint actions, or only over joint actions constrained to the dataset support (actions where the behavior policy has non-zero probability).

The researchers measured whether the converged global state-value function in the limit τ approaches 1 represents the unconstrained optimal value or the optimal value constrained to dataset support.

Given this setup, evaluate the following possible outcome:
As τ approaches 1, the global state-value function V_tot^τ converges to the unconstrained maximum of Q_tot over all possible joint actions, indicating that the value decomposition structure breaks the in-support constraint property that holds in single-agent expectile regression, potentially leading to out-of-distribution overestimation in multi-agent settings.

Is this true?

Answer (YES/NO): NO